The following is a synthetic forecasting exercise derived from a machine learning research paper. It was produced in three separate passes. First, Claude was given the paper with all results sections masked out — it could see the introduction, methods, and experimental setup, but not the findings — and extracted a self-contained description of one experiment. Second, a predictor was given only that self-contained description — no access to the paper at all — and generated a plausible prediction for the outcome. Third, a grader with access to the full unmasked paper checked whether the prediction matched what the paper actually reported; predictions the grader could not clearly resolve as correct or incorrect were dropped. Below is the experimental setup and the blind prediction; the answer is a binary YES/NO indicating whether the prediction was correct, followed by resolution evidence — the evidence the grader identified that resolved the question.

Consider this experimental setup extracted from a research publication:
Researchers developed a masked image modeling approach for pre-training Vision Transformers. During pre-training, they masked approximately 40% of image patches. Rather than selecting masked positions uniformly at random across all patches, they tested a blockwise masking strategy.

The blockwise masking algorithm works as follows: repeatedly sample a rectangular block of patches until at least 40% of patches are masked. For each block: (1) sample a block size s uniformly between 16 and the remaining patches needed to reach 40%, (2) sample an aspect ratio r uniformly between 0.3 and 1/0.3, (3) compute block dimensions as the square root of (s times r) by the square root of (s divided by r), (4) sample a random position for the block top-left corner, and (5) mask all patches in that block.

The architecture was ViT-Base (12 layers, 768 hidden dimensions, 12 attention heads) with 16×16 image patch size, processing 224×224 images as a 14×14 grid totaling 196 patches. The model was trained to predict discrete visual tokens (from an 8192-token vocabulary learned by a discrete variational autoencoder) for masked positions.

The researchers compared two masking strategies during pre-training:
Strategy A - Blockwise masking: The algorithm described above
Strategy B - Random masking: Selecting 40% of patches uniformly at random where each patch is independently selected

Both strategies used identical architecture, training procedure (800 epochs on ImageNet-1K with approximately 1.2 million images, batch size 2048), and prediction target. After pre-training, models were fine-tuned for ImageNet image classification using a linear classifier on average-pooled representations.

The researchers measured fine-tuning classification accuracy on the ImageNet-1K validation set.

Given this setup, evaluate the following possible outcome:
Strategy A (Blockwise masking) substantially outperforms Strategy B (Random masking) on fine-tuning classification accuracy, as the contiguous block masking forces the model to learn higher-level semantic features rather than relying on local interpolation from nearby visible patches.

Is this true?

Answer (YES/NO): NO